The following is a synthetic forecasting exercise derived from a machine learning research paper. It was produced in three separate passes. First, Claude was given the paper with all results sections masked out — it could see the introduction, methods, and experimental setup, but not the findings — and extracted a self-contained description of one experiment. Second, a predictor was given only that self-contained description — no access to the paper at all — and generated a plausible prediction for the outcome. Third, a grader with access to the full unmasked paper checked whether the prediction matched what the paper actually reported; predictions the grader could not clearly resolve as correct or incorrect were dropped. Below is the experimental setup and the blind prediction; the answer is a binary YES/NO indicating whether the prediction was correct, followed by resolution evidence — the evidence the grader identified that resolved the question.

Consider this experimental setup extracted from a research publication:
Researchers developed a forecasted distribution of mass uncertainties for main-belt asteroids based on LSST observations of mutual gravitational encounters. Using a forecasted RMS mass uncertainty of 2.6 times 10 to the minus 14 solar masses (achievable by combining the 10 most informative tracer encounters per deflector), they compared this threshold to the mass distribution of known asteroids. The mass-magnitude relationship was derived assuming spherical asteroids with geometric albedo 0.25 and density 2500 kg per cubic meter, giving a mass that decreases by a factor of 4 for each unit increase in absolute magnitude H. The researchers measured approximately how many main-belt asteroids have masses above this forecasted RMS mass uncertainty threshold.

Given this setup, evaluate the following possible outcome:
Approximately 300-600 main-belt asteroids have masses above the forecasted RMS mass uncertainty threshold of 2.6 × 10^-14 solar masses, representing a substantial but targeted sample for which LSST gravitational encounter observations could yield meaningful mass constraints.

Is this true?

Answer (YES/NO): YES